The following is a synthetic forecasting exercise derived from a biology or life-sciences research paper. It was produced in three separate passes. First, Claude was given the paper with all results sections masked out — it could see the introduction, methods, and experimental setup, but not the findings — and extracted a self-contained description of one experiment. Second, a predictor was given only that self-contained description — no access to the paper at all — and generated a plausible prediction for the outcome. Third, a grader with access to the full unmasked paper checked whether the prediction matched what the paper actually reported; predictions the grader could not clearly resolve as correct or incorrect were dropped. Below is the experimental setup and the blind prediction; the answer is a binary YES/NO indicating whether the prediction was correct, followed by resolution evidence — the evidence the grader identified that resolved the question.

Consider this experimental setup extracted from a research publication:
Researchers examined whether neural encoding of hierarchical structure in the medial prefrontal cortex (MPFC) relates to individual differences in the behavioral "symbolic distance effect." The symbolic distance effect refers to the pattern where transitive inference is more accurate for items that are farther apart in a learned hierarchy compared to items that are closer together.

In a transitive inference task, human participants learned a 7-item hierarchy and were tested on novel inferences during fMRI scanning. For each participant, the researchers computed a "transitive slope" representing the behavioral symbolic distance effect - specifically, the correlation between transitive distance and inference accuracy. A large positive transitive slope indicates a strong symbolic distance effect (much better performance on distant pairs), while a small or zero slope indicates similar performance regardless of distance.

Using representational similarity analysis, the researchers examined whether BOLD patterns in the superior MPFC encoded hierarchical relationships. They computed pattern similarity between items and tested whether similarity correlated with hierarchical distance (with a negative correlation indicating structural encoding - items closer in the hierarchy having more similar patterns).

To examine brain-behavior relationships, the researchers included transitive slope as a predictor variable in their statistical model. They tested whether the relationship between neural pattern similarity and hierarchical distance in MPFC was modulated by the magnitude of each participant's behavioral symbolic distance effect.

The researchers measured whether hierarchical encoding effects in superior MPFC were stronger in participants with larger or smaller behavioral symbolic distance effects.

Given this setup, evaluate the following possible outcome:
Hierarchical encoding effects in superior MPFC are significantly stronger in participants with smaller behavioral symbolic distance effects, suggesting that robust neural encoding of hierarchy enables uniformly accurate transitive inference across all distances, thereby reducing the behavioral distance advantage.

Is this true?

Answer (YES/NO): NO